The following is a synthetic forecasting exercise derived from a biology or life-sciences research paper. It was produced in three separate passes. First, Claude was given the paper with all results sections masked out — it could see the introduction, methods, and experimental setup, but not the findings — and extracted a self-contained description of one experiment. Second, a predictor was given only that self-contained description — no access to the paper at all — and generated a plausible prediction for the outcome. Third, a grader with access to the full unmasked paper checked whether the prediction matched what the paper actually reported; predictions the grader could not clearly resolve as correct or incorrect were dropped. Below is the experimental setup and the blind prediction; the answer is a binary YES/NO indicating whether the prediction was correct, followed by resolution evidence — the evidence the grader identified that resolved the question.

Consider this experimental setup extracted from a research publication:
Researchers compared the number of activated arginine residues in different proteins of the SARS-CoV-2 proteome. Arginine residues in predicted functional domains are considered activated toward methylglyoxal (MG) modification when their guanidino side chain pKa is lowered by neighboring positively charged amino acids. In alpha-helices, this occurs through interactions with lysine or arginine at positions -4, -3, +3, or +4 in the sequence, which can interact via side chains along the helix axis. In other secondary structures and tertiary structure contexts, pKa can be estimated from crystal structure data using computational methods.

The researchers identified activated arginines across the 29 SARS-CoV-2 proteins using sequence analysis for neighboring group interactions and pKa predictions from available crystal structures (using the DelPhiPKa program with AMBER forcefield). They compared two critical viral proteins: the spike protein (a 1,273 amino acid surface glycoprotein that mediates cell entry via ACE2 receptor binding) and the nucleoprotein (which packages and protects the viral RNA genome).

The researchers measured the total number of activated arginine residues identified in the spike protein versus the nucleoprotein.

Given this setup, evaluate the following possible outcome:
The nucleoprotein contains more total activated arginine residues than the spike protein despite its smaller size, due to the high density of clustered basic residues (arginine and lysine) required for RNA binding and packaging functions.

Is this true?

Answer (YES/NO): YES